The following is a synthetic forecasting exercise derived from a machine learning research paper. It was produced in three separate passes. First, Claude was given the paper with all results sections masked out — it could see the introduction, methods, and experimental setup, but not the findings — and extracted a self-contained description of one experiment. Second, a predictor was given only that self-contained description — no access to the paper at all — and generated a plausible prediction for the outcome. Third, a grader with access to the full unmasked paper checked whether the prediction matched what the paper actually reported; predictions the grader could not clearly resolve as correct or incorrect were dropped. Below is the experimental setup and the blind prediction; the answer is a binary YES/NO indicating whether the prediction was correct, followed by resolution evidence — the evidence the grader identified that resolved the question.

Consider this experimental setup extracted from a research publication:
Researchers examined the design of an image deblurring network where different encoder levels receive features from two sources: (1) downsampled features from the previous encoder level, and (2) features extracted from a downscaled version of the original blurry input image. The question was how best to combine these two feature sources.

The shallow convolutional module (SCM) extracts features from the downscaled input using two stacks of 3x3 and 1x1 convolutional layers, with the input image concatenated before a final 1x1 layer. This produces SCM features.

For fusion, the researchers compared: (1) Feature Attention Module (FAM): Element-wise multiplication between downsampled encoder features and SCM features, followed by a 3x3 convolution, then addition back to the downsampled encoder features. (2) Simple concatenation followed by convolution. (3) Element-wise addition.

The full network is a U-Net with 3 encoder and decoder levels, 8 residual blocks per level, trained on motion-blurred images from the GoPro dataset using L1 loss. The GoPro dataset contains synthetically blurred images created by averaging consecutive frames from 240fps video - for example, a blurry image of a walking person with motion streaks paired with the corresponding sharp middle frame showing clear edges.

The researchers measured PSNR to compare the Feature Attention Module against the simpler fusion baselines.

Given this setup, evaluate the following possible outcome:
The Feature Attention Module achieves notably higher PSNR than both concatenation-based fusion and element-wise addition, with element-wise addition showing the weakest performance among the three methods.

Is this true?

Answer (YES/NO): NO